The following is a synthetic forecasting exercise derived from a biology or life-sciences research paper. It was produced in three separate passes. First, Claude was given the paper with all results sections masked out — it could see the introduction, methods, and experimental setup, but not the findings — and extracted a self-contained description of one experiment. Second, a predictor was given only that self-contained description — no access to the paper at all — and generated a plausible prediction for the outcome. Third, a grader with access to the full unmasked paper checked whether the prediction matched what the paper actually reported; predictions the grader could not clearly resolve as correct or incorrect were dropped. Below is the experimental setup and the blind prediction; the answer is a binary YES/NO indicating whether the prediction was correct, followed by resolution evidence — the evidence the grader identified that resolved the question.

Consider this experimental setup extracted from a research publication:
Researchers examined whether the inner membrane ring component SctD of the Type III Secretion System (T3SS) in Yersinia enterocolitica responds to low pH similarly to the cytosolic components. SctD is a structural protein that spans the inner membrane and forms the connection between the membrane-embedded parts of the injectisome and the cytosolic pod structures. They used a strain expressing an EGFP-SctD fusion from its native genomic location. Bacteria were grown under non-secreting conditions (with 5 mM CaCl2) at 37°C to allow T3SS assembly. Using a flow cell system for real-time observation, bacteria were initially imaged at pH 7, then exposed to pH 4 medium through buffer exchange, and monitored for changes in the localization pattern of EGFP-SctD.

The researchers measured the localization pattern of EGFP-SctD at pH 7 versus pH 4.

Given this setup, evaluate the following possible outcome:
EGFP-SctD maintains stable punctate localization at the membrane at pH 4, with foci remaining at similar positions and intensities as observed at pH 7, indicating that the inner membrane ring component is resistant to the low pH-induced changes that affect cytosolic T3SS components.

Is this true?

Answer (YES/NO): NO